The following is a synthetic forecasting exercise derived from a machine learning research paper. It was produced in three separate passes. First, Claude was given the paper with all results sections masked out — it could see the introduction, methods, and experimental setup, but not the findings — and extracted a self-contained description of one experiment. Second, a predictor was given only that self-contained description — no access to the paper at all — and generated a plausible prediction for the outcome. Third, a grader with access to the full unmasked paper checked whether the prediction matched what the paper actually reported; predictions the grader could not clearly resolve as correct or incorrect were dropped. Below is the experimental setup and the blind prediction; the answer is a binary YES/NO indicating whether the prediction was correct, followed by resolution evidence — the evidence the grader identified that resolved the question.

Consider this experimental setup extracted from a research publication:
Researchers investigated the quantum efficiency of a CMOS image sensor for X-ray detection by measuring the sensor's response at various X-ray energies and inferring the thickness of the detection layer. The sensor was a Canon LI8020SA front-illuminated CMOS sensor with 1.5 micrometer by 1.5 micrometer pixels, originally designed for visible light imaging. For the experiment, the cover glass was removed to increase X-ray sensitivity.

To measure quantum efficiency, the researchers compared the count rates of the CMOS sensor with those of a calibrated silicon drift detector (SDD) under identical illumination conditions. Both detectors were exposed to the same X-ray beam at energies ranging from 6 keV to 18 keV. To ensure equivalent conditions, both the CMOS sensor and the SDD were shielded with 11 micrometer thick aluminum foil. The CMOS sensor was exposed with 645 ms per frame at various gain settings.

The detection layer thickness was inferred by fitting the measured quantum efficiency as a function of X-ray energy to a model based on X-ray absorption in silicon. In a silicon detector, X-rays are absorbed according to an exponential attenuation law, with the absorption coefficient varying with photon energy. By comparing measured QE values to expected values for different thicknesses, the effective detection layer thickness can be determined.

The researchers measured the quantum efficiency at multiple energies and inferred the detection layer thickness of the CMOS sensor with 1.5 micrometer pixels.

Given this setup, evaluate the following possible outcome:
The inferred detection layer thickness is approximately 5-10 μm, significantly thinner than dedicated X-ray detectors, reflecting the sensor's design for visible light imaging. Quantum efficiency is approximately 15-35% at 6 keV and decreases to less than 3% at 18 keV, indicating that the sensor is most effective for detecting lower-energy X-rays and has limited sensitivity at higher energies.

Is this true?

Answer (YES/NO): NO